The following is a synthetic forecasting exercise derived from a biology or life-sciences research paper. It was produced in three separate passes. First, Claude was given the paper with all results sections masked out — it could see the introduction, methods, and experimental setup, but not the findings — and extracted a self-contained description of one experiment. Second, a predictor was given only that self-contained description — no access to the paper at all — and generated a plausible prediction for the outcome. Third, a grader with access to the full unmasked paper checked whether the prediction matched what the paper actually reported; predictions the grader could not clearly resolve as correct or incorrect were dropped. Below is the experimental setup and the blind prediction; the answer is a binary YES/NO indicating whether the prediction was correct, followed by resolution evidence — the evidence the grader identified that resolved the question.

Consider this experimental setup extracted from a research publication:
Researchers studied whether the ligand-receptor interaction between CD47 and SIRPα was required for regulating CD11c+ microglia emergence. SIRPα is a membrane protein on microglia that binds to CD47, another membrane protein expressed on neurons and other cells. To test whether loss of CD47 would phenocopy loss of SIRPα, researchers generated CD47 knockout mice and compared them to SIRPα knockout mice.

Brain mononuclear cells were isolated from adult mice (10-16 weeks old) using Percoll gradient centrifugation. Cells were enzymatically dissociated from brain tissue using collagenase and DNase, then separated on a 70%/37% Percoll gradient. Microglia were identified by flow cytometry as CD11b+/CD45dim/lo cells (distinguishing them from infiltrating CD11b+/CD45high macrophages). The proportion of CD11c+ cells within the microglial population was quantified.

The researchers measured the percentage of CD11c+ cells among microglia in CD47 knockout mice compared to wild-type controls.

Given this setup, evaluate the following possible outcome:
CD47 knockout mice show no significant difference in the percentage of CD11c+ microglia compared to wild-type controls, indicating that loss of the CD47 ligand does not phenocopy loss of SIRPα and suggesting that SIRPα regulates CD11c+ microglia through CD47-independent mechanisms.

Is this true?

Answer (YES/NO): NO